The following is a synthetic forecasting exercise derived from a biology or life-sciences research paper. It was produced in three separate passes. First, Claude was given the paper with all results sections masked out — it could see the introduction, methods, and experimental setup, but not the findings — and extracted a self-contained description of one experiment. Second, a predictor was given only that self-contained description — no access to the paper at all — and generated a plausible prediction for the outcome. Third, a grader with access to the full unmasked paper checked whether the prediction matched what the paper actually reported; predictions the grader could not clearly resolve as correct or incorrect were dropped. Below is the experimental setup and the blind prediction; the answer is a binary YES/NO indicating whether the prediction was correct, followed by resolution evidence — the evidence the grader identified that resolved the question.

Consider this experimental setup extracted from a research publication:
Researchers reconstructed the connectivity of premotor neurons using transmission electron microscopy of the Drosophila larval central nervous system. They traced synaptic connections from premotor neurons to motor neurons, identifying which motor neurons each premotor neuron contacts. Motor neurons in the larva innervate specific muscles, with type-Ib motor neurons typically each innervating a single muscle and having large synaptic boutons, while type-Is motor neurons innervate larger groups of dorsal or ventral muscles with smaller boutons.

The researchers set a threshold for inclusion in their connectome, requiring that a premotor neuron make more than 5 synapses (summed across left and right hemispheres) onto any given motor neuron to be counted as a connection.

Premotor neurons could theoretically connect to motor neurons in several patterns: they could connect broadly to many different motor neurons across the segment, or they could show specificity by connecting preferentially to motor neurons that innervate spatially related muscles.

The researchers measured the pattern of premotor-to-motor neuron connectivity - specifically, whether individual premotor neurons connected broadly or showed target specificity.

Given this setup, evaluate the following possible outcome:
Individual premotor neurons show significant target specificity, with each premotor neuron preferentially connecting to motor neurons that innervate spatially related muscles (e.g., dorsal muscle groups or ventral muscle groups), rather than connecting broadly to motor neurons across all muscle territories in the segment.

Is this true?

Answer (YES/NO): YES